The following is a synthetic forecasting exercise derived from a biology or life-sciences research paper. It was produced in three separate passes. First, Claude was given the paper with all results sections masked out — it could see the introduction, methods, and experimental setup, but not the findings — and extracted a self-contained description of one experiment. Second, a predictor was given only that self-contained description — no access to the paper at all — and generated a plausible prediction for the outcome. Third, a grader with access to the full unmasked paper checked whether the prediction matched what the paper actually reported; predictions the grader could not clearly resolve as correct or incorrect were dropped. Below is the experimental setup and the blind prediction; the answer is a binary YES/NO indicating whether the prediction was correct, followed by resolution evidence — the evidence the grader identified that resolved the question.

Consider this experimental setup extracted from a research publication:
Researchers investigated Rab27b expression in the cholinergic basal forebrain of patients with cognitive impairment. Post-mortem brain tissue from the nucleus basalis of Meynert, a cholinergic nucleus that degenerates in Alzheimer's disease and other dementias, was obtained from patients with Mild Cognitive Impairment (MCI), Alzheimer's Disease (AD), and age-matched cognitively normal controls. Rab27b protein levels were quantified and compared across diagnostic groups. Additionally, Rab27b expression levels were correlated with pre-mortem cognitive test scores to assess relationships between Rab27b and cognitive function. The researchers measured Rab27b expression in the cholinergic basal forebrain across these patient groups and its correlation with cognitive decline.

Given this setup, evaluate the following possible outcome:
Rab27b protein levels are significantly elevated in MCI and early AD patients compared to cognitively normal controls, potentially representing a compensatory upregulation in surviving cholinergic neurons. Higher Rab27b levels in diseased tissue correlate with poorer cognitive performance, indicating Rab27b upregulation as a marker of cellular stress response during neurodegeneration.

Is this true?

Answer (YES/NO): YES